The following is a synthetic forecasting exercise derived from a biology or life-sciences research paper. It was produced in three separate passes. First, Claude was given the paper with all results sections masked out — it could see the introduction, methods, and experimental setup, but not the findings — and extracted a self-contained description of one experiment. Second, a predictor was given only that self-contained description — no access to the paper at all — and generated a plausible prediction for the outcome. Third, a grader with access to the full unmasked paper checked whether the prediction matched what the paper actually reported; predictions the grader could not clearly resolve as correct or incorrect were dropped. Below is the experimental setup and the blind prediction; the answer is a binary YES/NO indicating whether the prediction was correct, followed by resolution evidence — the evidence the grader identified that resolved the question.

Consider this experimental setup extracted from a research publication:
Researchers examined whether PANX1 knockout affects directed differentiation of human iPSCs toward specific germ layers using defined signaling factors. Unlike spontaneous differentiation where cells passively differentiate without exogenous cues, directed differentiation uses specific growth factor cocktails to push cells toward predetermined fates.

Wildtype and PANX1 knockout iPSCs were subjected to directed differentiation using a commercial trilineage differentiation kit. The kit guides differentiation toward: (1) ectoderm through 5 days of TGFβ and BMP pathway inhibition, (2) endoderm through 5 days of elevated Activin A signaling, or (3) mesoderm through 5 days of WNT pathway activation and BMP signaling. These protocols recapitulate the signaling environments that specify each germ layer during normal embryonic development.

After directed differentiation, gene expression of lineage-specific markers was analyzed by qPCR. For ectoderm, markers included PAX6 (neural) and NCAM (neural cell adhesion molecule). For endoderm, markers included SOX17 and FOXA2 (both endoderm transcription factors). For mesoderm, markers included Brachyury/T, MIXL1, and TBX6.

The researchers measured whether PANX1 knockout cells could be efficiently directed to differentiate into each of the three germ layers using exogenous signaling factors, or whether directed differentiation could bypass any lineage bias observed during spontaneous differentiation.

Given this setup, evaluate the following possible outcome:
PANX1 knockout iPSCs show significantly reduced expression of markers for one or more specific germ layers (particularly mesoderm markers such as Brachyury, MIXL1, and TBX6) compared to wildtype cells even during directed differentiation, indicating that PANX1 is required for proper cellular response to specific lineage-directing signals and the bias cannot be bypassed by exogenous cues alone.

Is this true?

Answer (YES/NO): NO